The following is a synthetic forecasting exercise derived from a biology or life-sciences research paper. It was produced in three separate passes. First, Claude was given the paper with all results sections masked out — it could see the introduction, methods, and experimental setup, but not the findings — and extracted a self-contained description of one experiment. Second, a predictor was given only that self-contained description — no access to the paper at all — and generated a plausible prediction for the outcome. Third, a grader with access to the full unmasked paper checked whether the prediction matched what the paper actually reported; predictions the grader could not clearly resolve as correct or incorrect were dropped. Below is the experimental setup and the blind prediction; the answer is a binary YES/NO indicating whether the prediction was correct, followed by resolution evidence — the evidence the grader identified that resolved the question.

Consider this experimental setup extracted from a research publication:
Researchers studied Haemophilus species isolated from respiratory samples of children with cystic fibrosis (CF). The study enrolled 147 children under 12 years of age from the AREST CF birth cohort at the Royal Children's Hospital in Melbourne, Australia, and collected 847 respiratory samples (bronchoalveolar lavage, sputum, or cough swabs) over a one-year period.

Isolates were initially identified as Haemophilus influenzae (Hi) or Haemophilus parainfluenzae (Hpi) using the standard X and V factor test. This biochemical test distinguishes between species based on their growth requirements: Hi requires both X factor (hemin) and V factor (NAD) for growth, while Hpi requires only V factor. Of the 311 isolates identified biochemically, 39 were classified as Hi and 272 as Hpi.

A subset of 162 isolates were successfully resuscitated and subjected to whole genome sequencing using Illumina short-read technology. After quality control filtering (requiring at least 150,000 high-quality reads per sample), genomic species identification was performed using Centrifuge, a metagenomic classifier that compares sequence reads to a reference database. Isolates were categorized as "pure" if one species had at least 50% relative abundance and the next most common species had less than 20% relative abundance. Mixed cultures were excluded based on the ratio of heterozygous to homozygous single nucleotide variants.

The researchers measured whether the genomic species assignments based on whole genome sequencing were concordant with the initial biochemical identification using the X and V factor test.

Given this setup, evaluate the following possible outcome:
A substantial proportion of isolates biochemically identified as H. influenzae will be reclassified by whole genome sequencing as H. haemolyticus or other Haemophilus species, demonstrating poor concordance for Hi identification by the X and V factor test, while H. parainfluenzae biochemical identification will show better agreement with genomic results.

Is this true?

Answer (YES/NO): NO